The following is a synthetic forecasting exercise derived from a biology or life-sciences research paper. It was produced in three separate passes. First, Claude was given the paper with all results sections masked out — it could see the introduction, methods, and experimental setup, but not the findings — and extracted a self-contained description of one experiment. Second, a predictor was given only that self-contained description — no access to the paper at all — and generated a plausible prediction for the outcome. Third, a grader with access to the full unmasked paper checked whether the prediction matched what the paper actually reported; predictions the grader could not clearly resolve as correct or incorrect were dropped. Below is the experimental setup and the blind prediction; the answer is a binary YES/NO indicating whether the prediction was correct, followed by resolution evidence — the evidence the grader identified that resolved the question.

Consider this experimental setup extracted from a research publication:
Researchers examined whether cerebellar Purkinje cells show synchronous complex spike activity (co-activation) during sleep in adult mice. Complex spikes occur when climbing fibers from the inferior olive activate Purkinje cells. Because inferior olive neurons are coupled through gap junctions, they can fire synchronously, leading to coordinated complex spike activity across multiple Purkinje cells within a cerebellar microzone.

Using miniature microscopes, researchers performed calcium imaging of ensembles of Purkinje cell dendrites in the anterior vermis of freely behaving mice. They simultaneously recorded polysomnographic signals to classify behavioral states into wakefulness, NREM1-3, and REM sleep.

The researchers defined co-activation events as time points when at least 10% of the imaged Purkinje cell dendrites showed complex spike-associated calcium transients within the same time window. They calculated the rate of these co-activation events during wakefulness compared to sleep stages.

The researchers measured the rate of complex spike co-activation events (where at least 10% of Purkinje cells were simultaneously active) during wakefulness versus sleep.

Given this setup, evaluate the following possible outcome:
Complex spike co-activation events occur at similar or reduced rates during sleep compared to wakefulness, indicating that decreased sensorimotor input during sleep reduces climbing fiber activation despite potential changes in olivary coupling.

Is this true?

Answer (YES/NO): YES